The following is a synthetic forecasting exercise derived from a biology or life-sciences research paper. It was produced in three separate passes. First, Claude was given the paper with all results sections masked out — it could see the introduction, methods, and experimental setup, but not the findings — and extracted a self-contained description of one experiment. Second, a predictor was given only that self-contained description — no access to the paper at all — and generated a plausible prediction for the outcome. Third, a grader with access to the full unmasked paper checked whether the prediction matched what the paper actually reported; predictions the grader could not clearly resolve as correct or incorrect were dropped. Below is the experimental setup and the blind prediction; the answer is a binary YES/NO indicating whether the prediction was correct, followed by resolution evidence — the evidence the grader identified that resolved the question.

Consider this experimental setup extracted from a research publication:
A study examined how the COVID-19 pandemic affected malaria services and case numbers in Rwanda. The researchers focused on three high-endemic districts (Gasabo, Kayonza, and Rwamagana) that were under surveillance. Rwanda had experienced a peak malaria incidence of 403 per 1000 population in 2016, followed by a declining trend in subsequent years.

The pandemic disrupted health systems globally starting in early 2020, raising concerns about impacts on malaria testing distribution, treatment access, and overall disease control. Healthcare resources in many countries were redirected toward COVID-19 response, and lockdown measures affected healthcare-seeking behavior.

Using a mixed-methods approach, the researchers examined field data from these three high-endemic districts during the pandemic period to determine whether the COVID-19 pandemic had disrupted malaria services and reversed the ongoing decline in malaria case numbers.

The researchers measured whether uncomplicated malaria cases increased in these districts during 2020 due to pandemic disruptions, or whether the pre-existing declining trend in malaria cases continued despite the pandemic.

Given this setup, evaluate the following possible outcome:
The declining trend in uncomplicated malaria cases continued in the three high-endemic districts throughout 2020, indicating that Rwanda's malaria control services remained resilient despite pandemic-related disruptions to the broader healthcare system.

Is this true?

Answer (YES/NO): YES